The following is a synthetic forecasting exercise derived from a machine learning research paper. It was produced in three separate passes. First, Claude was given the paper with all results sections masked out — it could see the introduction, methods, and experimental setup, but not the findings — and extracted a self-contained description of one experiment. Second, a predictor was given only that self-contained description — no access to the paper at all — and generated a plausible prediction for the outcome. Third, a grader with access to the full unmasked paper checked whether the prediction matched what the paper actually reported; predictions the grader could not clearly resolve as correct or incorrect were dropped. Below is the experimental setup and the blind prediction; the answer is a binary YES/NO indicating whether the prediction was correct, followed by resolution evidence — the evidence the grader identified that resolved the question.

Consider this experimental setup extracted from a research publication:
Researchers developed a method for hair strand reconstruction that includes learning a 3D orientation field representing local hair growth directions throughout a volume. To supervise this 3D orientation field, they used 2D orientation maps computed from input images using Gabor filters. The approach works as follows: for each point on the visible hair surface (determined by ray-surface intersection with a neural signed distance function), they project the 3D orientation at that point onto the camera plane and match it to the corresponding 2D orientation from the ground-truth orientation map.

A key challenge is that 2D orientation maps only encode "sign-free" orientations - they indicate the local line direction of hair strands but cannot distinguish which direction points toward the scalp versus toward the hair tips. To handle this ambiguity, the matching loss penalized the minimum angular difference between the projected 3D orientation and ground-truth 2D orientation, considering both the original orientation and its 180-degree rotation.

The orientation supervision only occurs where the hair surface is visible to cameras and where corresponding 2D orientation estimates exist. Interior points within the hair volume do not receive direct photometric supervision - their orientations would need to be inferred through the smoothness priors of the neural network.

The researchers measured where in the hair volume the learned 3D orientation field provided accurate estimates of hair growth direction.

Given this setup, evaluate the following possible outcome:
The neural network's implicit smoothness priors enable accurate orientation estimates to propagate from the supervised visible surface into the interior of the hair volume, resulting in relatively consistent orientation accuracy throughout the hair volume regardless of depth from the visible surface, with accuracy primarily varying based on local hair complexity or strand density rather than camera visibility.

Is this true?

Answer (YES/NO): NO